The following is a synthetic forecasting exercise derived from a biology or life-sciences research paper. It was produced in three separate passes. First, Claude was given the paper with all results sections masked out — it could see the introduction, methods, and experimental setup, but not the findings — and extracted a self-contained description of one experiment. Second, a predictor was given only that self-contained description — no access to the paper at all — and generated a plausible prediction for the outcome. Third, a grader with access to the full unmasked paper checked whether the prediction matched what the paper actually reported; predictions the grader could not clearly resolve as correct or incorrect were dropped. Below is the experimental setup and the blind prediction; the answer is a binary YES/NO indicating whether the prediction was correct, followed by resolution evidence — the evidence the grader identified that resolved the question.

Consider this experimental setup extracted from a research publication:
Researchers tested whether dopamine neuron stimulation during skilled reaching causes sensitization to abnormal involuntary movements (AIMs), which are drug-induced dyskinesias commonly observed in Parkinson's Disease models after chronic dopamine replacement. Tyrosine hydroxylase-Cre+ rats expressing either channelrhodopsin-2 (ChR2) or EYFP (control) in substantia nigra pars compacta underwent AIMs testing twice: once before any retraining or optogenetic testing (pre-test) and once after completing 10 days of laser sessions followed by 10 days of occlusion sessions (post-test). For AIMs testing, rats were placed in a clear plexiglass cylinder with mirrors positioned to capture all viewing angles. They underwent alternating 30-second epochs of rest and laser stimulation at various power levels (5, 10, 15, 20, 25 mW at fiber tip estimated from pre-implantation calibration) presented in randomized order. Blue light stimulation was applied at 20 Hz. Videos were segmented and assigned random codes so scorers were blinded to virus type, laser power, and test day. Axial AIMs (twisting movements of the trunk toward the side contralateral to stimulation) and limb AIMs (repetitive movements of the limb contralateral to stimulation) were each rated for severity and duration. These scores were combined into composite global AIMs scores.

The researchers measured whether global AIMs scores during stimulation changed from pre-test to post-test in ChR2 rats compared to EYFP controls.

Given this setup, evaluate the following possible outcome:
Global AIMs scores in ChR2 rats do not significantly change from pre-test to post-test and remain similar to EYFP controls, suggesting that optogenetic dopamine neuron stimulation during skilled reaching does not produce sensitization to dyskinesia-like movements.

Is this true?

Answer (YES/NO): NO